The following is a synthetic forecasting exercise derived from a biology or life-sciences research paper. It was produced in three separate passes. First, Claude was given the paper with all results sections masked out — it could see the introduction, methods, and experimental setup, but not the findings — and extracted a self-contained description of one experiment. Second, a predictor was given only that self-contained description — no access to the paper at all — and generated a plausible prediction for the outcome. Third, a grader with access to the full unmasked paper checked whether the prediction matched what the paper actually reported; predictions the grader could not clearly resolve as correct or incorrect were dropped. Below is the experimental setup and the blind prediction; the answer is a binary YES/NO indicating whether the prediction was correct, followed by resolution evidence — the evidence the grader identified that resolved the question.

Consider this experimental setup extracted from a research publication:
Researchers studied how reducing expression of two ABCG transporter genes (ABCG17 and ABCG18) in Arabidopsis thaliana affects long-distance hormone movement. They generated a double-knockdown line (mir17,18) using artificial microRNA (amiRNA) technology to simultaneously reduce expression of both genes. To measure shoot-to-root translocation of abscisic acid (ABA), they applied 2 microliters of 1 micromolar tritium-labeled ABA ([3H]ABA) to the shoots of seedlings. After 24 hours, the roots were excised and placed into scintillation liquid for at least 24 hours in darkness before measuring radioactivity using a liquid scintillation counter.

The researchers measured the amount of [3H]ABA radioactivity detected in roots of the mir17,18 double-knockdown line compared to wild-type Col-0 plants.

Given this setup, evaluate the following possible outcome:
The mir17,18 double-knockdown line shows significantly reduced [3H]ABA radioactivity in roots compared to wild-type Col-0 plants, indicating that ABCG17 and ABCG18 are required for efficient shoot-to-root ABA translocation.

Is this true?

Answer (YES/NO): NO